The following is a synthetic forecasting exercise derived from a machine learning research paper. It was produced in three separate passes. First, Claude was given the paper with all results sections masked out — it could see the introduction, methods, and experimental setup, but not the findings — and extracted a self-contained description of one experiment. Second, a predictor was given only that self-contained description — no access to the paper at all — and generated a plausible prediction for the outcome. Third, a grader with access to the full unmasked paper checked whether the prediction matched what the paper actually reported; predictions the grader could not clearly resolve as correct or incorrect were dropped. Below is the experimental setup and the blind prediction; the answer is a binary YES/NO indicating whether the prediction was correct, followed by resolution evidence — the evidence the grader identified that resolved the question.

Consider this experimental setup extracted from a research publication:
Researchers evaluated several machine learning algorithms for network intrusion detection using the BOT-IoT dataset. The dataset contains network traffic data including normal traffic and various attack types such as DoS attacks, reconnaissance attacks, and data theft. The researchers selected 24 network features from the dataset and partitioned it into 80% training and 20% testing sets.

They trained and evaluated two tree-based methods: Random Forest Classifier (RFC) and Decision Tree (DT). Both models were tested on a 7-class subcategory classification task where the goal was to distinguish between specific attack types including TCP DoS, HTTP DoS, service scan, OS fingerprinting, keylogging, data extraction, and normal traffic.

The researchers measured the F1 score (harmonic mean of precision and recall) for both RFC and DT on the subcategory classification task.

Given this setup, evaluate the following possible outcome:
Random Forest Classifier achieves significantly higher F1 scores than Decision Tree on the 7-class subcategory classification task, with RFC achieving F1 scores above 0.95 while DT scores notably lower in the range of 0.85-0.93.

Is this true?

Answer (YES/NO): NO